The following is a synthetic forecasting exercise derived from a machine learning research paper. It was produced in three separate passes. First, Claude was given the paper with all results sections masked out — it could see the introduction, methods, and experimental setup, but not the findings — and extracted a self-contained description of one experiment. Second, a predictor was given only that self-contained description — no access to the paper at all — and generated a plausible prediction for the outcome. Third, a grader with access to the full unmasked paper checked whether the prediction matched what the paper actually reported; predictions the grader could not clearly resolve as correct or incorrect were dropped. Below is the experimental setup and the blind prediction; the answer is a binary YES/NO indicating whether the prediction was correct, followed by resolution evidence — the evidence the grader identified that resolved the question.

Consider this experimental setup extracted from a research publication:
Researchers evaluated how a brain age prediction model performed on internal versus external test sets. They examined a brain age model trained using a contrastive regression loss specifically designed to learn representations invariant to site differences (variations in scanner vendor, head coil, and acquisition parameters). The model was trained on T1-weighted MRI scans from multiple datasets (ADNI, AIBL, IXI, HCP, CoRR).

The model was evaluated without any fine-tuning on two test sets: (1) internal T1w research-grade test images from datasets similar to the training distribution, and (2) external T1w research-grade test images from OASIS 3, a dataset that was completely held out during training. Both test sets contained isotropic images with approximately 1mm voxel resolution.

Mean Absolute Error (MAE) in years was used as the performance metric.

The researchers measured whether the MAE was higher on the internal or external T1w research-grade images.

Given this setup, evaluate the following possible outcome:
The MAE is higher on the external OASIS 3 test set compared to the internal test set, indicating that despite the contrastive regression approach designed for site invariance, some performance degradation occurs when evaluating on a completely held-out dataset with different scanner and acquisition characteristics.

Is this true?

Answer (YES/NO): YES